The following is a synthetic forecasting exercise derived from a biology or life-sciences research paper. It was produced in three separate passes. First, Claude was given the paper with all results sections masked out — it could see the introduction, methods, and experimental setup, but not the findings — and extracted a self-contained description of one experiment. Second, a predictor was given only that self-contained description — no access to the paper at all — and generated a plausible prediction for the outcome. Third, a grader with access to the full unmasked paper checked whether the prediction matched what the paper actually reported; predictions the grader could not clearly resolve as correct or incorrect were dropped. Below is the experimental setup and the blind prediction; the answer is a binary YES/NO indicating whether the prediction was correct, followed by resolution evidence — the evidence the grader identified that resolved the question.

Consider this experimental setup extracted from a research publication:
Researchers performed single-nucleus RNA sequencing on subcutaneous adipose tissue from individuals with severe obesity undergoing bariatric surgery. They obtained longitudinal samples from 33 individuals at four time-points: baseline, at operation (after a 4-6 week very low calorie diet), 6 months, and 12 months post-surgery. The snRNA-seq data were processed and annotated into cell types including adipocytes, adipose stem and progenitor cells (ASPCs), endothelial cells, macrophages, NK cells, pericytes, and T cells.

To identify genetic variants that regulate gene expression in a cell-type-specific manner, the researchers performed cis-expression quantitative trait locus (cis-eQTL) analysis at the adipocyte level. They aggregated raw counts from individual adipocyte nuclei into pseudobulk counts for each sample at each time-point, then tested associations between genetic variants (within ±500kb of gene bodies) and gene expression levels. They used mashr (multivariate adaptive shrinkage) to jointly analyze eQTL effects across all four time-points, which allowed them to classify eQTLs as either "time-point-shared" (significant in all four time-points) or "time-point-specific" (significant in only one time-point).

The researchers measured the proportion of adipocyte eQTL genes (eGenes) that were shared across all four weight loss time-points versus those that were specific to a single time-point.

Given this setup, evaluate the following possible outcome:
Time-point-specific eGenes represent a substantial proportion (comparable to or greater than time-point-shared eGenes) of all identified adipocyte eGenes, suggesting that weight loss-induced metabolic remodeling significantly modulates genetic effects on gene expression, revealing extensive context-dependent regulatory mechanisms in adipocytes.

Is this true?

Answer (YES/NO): NO